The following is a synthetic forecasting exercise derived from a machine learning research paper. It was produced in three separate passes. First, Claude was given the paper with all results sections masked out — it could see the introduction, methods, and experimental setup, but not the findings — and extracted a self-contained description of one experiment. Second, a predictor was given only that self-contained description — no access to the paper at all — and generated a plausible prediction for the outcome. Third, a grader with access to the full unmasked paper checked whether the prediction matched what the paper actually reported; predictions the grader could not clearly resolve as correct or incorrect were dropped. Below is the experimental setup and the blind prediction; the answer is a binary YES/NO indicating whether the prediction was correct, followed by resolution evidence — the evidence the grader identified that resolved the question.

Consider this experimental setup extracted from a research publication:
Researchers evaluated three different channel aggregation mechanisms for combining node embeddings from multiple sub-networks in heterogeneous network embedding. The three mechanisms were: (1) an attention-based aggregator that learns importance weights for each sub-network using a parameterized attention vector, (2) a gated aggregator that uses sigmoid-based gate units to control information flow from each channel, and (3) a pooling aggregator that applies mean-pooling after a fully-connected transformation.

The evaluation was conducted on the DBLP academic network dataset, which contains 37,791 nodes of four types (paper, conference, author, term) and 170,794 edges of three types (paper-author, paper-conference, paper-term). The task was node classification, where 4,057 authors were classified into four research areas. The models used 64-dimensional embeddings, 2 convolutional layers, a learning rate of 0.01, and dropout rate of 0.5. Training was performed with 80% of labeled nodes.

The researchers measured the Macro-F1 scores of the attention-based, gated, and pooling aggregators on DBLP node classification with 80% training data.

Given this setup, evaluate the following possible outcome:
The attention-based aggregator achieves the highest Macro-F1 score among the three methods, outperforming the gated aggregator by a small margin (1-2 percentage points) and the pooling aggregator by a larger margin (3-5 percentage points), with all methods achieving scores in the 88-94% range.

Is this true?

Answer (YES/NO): NO